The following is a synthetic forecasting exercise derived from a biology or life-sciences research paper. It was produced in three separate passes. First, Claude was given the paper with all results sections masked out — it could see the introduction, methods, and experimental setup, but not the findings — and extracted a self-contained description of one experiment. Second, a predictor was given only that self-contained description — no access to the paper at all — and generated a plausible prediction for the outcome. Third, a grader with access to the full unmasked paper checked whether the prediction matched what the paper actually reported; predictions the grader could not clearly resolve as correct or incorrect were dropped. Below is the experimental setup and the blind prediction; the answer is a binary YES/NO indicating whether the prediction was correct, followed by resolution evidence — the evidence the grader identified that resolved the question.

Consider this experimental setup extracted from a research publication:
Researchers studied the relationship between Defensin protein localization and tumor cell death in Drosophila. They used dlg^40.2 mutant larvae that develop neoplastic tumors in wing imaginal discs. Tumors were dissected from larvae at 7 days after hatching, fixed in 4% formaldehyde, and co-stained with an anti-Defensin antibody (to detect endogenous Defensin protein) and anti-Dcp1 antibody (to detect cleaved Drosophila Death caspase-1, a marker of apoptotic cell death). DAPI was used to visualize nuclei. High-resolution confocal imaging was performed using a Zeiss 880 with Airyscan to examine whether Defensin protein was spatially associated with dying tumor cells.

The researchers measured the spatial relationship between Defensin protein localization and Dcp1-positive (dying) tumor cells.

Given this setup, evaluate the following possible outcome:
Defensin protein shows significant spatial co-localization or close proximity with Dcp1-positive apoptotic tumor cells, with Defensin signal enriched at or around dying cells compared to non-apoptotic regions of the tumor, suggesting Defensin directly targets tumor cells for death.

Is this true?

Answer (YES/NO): YES